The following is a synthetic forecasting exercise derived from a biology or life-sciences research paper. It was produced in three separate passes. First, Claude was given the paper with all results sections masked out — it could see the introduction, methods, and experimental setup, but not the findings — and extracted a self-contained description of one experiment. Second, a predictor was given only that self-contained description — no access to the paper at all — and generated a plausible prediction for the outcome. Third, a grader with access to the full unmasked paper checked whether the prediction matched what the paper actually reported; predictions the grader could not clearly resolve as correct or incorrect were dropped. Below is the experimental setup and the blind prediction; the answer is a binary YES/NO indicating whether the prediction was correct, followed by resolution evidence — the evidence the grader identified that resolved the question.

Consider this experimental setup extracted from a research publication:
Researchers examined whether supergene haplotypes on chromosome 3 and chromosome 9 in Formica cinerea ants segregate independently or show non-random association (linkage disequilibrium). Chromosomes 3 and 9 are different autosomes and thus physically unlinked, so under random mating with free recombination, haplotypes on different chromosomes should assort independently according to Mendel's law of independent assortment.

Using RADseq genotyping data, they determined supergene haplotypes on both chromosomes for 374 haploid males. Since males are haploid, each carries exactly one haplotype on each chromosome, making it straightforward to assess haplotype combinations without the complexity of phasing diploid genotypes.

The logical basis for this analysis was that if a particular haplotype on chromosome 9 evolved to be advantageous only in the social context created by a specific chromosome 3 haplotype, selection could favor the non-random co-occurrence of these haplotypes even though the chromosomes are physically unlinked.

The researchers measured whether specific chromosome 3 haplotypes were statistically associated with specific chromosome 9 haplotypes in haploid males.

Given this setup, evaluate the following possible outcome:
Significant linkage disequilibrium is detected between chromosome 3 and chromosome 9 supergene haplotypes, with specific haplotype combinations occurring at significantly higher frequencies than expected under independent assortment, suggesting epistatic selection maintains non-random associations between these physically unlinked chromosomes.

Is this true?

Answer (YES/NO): NO